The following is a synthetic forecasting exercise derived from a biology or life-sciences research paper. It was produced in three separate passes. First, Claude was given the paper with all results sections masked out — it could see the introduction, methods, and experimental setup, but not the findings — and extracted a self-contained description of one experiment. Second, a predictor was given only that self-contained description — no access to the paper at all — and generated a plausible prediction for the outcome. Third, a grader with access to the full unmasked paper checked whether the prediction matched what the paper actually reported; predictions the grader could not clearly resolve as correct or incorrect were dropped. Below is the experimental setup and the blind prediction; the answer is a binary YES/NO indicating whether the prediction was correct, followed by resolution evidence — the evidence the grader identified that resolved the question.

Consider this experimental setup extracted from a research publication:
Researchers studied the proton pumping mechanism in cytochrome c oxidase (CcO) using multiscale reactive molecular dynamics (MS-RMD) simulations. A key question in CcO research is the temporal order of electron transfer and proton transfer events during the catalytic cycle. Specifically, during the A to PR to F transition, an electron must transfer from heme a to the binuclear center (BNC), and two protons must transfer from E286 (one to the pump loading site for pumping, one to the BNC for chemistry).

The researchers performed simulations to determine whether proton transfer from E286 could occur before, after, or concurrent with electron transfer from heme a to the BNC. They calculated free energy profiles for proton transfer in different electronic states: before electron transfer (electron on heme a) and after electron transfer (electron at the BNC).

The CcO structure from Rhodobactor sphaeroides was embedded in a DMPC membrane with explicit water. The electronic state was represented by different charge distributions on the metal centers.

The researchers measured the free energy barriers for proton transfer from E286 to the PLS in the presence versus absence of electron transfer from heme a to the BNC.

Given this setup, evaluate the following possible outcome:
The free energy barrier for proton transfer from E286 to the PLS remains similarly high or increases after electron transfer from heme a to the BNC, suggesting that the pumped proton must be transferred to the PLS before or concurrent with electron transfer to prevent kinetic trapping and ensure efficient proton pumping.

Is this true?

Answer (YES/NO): NO